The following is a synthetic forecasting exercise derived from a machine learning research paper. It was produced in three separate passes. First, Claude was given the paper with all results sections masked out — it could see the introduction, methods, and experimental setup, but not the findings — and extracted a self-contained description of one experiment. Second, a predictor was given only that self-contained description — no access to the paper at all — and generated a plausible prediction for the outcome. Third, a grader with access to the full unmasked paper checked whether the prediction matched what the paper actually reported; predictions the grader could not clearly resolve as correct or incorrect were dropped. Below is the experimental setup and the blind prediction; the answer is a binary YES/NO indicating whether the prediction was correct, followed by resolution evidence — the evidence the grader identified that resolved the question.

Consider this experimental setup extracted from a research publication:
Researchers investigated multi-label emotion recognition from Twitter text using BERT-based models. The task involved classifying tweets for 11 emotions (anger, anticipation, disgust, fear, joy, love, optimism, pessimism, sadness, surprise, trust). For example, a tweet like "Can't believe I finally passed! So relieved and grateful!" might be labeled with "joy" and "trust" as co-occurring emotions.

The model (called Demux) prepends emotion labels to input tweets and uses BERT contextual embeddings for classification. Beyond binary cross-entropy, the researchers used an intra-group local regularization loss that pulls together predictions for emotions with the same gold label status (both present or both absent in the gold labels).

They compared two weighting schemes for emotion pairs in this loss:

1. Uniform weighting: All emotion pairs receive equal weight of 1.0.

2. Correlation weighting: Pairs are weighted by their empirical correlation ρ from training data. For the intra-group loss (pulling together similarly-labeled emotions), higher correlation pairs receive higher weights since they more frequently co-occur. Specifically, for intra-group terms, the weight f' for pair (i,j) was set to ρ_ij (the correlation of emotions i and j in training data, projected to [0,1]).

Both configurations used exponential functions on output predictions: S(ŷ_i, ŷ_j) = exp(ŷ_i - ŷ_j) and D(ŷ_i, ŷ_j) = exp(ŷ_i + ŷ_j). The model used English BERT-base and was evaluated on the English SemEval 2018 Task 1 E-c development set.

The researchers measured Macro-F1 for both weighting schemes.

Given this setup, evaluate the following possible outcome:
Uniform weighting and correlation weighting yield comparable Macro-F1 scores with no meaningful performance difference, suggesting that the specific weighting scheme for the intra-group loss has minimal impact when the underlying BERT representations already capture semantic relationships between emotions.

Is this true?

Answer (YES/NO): YES